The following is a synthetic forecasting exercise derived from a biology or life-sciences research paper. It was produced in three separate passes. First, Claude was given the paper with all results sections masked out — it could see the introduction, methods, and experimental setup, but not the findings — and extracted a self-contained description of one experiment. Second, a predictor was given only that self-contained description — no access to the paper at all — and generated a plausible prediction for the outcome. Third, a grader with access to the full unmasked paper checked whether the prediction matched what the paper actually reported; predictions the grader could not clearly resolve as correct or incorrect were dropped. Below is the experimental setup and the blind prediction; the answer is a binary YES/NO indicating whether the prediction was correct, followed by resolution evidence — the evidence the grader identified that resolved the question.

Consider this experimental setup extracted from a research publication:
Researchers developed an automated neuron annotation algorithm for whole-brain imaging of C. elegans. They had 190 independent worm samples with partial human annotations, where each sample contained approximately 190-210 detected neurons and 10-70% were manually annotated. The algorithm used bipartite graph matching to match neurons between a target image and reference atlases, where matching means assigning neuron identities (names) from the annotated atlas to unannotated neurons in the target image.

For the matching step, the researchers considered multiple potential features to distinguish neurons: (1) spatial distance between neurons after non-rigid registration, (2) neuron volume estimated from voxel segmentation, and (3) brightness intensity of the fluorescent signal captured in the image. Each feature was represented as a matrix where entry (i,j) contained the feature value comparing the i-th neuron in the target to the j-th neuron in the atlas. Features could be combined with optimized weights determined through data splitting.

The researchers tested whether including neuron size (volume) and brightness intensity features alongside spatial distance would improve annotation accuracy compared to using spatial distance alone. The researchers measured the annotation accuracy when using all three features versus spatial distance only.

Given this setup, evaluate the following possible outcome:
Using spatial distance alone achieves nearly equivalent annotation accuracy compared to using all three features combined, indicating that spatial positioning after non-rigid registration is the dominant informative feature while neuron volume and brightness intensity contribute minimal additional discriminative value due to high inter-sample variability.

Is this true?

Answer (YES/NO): YES